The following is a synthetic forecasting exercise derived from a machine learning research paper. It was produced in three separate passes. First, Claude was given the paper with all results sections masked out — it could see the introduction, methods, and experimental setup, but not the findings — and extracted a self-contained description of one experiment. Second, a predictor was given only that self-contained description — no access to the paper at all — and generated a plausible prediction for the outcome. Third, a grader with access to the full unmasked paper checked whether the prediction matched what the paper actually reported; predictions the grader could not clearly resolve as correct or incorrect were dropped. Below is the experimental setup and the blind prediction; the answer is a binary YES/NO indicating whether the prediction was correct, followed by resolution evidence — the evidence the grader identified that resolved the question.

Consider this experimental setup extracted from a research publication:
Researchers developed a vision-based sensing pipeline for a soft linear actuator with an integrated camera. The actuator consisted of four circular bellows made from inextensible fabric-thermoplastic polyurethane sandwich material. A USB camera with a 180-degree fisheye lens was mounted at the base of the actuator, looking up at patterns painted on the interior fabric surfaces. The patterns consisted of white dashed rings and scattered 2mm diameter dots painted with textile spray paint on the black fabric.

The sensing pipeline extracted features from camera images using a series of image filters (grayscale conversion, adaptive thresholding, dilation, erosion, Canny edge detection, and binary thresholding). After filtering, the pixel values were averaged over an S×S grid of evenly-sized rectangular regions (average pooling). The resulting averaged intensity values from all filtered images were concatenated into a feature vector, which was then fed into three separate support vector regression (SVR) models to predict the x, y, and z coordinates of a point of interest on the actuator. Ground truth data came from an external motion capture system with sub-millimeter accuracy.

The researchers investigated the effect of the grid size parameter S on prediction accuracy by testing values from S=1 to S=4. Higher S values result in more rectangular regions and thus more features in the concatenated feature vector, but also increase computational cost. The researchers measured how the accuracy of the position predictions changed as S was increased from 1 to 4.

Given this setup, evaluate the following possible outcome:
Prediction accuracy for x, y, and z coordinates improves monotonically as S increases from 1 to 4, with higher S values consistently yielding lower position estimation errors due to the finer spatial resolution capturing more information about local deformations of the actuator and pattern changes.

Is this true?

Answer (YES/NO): NO